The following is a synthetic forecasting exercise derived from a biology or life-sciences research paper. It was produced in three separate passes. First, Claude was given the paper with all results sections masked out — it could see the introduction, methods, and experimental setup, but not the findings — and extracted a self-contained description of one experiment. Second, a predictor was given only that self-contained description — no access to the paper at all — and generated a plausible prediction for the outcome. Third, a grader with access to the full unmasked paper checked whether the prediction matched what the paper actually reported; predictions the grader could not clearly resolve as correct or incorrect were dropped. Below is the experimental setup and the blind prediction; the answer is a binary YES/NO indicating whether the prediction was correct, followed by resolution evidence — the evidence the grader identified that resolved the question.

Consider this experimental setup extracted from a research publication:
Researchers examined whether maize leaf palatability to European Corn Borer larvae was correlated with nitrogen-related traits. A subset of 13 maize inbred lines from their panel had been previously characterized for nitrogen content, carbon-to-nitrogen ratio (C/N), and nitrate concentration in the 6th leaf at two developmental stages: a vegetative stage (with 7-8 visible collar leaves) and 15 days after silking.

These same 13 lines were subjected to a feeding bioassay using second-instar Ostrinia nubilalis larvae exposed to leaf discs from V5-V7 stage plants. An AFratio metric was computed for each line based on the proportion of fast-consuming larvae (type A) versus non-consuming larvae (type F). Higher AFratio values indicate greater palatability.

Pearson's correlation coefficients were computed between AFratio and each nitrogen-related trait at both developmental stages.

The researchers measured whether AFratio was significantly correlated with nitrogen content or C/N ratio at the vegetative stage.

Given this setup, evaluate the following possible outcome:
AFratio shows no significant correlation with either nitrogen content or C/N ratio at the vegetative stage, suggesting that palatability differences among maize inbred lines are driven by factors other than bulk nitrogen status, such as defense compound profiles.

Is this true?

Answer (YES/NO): YES